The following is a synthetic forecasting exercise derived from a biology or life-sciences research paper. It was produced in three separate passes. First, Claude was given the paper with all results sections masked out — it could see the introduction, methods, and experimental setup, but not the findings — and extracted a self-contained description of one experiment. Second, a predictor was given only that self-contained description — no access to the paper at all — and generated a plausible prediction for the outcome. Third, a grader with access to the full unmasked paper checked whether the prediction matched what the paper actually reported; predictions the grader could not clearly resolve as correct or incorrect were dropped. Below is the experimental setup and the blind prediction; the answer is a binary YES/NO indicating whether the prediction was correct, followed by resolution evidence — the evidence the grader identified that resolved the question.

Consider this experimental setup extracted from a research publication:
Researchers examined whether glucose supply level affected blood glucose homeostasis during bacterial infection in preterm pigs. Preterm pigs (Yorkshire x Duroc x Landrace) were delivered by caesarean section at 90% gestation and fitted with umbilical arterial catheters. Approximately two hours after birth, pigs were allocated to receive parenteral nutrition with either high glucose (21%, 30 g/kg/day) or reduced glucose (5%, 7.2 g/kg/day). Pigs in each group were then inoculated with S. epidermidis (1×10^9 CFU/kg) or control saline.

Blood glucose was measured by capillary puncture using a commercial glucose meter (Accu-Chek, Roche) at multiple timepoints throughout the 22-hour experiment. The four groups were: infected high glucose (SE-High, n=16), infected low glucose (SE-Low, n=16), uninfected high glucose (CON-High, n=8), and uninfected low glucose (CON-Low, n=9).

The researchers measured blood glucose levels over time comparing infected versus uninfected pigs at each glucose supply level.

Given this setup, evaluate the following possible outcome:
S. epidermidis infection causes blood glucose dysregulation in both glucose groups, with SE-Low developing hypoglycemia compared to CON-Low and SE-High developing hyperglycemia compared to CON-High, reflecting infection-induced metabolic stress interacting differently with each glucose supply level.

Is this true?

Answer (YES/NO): NO